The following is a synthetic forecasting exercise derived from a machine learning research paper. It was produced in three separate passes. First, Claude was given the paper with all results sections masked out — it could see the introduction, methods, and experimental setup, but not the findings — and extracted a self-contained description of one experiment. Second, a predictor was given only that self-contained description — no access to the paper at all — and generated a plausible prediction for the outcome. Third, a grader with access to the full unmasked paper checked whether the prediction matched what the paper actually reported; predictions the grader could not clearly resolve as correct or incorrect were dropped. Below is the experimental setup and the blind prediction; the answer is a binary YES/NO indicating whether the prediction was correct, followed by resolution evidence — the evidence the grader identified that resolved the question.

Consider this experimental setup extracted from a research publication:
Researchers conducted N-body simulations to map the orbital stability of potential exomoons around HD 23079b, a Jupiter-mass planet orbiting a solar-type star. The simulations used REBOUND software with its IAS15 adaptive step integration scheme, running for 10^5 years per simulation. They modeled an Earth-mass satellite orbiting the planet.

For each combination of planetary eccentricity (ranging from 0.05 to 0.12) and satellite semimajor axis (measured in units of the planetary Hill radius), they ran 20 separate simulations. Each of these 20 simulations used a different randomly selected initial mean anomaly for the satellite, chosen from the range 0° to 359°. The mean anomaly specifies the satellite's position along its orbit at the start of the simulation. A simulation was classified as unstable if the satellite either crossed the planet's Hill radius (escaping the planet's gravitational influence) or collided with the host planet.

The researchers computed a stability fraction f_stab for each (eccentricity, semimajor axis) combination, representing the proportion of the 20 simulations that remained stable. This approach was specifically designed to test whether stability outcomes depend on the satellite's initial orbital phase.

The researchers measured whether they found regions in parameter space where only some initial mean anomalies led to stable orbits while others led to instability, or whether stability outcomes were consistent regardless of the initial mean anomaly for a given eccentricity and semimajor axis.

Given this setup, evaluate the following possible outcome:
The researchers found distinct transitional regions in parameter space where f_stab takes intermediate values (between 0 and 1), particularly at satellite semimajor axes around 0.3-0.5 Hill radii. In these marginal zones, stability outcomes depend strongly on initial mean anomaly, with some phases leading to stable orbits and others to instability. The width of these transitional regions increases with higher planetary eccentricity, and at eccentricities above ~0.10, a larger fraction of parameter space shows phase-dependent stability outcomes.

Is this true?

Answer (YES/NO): NO